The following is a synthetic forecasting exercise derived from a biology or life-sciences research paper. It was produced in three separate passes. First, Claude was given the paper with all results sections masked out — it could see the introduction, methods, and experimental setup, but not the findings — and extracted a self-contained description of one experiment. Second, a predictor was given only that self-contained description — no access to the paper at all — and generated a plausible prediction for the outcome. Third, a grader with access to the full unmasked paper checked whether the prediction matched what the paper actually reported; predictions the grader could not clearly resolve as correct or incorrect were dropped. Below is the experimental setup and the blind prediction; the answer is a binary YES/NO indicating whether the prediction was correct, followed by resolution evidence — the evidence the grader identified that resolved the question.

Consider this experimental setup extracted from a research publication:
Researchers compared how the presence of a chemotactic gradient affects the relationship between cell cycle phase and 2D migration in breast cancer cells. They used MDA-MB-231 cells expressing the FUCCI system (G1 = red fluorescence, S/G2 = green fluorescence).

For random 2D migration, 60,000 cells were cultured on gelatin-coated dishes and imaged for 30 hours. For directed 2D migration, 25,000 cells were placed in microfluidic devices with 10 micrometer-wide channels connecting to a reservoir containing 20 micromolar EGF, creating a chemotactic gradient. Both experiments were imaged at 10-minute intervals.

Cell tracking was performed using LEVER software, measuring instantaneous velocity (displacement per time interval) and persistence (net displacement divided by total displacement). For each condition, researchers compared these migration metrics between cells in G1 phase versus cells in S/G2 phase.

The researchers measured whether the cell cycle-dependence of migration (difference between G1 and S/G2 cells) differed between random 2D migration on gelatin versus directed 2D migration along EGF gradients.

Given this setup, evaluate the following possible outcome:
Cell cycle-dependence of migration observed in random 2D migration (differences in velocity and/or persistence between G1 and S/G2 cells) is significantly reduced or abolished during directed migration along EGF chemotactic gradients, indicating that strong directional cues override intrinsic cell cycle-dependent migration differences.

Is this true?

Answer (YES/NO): NO